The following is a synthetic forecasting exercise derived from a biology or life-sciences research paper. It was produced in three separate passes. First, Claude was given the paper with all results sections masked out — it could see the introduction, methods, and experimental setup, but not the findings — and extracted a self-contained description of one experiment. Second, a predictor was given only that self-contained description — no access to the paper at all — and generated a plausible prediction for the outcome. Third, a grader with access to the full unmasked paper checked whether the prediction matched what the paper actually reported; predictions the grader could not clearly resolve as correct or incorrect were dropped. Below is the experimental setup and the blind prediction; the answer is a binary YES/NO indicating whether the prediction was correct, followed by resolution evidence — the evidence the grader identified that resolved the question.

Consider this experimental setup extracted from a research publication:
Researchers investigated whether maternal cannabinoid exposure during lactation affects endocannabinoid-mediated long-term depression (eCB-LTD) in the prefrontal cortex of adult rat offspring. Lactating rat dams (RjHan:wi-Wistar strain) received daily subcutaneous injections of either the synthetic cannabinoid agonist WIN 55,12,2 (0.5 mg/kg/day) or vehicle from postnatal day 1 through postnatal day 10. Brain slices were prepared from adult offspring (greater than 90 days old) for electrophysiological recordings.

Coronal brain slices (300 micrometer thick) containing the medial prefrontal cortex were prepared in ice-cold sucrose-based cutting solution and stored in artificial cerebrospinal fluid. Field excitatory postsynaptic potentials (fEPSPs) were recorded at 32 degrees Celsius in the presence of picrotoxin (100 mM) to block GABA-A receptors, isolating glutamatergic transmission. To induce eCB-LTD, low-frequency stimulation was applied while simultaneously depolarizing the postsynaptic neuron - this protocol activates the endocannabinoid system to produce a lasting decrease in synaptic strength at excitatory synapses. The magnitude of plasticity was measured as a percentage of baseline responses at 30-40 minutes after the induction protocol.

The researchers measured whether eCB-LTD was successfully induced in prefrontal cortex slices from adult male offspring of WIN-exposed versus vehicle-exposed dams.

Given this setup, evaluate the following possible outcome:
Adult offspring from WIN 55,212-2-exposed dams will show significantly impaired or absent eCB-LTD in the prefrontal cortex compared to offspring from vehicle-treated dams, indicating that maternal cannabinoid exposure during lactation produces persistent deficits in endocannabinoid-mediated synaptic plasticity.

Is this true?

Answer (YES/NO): YES